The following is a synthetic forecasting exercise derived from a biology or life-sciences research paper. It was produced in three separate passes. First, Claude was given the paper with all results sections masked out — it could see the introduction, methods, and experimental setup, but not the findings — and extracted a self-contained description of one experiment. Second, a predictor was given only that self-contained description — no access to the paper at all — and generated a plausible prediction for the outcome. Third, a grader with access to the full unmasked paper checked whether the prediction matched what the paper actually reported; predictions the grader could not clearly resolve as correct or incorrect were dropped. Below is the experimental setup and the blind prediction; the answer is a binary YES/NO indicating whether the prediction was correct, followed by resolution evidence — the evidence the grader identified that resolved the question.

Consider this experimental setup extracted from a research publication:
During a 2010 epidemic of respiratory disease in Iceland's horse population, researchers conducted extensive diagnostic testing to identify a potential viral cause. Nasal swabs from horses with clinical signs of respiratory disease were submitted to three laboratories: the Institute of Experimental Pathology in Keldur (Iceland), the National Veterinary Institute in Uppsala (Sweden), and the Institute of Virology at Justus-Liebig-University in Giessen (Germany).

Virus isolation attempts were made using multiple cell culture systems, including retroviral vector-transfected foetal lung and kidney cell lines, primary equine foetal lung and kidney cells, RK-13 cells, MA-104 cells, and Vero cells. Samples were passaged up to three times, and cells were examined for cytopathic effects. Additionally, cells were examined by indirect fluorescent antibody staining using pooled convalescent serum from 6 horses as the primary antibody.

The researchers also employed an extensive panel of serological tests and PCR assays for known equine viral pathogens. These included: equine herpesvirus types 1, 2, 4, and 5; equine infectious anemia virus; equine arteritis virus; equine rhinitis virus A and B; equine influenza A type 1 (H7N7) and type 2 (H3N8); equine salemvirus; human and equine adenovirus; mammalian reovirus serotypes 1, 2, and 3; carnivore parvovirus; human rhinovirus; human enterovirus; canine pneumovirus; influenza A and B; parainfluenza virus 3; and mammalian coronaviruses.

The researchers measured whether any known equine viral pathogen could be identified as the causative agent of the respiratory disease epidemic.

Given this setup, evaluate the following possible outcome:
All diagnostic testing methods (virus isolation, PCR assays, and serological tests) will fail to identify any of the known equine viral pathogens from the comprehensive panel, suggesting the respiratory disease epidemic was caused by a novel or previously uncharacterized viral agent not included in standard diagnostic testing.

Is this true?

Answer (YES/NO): NO